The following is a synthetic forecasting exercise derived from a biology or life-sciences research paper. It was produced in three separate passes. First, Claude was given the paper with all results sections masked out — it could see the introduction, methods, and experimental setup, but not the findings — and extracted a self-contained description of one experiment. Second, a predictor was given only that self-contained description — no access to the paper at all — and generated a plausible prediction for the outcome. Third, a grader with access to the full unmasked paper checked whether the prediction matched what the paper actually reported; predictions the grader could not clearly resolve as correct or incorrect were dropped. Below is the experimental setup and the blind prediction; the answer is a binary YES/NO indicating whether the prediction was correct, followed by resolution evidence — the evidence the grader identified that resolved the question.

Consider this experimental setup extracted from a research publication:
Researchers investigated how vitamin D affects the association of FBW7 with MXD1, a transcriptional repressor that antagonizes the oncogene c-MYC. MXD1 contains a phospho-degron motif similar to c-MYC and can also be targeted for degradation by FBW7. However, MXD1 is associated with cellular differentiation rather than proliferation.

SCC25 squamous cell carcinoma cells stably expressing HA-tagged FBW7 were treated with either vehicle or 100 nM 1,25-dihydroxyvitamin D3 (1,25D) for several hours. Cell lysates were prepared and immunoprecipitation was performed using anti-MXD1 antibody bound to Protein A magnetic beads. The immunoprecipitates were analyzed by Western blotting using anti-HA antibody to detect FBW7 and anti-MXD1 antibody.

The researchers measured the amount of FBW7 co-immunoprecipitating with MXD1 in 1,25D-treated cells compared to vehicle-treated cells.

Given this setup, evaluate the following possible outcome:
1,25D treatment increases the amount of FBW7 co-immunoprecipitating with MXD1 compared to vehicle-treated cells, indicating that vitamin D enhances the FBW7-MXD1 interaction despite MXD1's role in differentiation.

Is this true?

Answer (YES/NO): NO